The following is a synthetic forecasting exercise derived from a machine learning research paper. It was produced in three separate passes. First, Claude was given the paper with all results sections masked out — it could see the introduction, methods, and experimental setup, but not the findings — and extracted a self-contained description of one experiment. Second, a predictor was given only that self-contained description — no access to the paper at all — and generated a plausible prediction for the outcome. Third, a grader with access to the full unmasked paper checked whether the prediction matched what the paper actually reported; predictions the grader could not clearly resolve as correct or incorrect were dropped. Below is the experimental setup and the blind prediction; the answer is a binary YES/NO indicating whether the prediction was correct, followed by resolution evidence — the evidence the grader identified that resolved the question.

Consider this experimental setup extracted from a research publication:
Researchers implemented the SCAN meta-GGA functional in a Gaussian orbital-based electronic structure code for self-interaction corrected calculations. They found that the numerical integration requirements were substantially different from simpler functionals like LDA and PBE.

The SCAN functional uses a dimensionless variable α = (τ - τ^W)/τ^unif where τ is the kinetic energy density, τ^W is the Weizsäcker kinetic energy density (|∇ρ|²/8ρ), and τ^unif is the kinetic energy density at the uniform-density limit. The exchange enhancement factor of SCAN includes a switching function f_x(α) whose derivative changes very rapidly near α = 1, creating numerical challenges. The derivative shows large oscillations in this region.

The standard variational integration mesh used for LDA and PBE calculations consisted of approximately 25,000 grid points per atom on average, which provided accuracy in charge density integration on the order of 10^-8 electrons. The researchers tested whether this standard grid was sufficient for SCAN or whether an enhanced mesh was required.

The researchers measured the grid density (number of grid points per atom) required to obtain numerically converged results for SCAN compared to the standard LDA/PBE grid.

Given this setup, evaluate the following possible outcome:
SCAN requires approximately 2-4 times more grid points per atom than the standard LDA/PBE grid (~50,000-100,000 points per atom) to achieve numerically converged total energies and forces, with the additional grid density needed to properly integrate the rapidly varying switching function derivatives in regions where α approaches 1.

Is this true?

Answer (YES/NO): NO